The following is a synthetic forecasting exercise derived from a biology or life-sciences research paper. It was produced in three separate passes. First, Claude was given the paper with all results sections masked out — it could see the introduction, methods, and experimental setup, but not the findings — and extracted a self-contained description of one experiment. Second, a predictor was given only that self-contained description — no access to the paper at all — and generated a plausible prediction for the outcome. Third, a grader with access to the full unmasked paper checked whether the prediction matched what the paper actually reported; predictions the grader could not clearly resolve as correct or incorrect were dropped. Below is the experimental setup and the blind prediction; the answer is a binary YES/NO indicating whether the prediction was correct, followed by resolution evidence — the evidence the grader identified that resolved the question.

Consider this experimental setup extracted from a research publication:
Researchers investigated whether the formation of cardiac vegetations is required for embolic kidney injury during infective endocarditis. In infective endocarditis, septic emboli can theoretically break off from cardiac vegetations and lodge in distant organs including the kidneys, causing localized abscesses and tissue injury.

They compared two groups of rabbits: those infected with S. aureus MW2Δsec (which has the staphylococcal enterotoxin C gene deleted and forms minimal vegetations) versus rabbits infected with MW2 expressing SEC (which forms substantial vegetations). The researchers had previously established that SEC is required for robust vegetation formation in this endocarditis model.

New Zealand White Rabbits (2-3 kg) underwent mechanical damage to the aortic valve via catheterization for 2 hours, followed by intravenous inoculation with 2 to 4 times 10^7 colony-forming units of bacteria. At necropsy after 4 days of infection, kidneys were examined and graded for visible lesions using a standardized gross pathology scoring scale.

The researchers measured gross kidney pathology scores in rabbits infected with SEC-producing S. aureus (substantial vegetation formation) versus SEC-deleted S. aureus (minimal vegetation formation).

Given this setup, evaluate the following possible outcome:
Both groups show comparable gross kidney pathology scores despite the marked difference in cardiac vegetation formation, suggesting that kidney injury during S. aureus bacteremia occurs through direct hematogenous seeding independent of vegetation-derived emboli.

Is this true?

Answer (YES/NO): NO